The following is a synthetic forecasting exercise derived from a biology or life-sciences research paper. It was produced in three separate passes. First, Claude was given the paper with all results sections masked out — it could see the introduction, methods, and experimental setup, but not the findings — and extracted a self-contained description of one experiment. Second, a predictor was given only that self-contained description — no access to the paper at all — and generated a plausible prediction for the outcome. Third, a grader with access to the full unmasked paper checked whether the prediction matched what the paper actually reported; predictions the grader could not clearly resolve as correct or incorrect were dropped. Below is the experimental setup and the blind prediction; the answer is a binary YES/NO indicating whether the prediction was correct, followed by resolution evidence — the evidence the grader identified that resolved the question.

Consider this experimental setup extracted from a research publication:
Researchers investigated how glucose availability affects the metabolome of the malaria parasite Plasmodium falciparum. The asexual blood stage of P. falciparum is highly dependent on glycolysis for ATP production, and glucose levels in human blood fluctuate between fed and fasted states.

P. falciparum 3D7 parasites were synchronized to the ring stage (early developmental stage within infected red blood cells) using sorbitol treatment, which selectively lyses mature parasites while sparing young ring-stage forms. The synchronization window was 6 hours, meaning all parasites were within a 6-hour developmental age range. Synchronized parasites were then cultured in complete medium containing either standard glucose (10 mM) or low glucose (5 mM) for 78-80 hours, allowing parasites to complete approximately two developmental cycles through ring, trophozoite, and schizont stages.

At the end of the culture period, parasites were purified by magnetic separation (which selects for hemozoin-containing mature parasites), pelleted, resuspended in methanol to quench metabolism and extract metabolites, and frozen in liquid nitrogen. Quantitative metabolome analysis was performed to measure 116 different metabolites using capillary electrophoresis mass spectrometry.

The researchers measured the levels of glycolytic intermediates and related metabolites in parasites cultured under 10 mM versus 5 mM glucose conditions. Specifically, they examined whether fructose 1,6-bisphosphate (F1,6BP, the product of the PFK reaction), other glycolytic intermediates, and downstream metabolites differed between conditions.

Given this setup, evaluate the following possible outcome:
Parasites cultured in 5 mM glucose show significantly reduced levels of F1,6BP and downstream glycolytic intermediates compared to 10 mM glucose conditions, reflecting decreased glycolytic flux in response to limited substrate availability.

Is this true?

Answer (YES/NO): NO